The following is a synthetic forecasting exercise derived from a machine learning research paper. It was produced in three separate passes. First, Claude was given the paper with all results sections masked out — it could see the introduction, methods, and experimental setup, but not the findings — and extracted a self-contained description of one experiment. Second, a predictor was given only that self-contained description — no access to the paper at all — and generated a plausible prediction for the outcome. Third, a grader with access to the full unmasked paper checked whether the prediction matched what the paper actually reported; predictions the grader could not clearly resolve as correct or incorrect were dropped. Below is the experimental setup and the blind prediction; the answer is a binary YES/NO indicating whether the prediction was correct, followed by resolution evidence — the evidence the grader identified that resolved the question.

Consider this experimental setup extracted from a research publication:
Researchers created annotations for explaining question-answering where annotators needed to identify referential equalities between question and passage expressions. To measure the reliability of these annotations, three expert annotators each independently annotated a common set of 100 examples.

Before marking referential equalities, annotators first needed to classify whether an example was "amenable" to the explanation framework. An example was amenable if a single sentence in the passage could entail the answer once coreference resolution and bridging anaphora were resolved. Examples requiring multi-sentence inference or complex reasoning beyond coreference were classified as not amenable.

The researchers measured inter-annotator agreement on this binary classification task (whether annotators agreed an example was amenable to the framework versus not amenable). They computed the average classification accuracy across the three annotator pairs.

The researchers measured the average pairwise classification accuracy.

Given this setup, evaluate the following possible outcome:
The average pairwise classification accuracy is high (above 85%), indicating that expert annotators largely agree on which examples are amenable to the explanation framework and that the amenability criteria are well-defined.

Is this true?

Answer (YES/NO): NO